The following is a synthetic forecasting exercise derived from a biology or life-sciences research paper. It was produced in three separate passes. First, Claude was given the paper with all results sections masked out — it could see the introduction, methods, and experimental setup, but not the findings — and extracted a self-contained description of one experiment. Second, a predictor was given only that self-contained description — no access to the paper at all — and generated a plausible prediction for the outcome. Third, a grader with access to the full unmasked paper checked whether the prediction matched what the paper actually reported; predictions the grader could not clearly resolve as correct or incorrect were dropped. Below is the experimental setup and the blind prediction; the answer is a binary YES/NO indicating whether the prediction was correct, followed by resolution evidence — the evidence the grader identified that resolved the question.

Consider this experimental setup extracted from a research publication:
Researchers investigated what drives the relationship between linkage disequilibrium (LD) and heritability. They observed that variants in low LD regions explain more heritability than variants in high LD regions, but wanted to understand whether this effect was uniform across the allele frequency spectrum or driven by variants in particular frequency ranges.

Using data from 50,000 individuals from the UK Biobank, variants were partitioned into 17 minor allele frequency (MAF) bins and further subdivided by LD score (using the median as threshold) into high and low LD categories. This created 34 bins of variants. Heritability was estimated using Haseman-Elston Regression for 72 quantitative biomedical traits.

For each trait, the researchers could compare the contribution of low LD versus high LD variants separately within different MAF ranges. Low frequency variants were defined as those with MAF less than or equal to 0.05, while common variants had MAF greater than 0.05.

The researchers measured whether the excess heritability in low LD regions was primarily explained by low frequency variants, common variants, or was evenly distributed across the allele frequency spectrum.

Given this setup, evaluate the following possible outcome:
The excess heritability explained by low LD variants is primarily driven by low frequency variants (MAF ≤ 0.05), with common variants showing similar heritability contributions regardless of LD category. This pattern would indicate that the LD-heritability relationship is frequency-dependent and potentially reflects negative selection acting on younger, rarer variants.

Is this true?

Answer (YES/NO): NO